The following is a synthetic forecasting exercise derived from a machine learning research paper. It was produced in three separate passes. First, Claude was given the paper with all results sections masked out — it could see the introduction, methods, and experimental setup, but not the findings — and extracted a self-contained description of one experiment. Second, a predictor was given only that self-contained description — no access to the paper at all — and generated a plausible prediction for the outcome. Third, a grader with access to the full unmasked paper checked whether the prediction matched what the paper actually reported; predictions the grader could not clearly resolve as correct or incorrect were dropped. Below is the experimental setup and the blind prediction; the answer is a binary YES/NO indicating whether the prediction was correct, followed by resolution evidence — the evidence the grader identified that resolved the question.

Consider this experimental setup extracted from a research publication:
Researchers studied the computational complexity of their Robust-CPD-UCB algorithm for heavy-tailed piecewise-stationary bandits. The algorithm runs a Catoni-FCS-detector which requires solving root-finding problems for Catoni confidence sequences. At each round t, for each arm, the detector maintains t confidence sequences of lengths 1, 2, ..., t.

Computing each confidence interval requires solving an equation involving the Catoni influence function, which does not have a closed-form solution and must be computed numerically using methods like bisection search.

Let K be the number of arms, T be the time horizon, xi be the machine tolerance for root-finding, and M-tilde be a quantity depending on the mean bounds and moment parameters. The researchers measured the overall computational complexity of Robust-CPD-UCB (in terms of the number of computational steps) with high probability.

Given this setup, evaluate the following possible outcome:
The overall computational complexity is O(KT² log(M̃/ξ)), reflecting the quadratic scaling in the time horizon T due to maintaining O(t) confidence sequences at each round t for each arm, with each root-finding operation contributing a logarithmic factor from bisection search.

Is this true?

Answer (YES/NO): NO